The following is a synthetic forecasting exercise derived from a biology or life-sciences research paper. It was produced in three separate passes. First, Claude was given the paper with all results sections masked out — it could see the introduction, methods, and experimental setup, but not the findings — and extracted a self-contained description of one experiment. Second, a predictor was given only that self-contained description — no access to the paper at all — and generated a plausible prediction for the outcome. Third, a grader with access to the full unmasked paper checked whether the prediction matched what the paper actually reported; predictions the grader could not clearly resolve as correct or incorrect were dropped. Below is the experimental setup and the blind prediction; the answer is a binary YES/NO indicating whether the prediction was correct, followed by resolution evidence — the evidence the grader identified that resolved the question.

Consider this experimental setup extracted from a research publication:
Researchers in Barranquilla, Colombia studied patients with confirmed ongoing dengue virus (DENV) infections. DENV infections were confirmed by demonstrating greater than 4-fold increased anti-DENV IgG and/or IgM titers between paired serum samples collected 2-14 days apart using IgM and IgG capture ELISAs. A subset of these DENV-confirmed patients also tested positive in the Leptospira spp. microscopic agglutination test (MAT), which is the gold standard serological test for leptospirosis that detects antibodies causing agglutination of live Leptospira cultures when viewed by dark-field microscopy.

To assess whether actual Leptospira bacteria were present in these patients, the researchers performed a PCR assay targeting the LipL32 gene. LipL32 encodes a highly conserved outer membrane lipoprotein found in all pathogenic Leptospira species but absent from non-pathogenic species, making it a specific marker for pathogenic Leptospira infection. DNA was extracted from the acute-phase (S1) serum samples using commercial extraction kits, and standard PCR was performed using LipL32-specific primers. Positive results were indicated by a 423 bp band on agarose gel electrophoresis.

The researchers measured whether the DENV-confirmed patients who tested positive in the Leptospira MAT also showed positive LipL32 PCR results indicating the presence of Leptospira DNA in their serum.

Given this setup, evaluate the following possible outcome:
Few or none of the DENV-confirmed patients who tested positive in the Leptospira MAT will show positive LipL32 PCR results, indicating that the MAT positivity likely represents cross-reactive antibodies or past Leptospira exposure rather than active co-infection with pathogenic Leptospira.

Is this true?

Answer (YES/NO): YES